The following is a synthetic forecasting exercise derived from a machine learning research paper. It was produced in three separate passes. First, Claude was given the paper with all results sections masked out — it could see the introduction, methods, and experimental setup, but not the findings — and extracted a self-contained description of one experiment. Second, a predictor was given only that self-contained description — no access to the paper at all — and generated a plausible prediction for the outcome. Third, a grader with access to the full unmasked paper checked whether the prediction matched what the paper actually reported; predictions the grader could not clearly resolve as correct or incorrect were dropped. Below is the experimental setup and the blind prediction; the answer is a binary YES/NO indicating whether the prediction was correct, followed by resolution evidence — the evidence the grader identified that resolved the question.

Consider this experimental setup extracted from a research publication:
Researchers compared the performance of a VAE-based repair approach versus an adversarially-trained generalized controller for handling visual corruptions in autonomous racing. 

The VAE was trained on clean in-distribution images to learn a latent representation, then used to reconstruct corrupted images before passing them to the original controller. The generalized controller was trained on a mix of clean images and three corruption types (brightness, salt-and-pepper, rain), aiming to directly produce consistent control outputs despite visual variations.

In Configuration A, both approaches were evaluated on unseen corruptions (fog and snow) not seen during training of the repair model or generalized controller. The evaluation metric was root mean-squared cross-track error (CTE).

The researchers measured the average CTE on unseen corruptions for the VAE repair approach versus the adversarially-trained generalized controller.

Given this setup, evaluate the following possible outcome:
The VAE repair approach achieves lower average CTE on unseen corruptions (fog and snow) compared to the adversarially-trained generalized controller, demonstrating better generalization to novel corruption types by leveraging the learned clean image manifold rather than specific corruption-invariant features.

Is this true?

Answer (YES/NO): YES